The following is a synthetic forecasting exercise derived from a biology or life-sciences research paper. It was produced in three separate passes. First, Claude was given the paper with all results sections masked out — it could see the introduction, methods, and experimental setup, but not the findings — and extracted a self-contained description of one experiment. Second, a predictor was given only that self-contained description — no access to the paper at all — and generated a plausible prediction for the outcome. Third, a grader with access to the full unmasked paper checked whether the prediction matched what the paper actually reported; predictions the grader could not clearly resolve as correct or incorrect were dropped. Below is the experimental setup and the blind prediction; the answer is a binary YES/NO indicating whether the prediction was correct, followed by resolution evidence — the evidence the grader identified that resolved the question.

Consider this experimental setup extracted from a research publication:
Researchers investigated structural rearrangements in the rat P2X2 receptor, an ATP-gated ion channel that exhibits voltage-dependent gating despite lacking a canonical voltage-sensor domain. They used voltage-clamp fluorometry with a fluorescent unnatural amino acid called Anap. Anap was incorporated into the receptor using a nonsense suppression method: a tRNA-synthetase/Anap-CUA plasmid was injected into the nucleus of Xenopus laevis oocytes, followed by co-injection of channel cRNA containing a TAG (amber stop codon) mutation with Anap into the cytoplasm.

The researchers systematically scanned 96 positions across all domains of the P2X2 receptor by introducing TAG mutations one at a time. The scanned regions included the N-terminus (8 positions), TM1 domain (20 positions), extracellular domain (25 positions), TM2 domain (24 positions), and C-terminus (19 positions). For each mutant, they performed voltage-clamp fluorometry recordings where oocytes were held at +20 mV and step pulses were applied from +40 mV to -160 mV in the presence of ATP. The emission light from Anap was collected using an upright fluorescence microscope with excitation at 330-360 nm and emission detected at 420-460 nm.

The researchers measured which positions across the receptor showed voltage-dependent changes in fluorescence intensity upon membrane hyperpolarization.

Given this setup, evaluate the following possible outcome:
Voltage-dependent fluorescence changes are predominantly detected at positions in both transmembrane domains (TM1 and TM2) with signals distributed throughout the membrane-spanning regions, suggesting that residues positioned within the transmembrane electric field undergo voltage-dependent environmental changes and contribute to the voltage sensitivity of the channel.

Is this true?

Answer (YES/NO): NO